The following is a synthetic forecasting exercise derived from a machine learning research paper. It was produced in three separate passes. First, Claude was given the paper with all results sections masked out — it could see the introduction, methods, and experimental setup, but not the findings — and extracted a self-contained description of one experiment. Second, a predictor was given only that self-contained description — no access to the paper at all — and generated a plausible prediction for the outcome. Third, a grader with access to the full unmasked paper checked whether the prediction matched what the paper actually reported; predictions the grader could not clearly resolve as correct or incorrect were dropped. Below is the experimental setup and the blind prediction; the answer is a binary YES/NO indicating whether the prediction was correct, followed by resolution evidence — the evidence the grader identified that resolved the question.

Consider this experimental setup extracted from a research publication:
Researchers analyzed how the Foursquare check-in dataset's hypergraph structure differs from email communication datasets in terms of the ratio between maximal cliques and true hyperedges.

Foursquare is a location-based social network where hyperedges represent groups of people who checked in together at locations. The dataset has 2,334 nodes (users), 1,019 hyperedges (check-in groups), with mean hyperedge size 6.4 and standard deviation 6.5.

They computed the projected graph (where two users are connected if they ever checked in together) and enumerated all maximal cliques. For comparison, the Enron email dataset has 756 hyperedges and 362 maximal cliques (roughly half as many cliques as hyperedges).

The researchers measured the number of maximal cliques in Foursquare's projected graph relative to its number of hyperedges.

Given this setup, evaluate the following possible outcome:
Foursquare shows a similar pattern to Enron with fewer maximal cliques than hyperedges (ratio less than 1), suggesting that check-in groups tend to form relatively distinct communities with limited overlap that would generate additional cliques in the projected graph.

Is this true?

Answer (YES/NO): NO